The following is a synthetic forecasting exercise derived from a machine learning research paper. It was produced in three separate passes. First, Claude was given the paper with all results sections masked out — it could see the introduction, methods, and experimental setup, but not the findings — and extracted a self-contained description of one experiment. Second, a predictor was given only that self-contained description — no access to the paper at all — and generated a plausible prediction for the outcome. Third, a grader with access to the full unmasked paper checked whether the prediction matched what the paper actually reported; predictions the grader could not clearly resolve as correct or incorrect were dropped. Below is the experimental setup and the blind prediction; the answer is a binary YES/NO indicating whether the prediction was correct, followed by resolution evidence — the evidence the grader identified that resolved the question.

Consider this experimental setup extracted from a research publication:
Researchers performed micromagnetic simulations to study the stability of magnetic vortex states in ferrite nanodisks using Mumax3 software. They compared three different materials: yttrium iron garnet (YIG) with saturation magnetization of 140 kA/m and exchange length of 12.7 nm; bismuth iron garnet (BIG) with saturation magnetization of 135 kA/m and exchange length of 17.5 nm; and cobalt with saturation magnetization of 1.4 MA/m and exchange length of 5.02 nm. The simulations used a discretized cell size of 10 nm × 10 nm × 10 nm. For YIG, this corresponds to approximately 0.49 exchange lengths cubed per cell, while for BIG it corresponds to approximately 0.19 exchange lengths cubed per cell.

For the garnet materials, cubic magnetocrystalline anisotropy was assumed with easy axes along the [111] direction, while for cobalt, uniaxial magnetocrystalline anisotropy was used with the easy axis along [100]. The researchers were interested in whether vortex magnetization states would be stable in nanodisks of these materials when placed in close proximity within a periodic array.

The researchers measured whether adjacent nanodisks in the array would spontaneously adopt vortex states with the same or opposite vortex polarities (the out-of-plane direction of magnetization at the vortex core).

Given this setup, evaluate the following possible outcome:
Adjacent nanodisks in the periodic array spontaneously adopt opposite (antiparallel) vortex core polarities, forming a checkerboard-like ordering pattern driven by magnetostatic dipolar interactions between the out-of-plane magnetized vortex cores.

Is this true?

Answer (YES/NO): YES